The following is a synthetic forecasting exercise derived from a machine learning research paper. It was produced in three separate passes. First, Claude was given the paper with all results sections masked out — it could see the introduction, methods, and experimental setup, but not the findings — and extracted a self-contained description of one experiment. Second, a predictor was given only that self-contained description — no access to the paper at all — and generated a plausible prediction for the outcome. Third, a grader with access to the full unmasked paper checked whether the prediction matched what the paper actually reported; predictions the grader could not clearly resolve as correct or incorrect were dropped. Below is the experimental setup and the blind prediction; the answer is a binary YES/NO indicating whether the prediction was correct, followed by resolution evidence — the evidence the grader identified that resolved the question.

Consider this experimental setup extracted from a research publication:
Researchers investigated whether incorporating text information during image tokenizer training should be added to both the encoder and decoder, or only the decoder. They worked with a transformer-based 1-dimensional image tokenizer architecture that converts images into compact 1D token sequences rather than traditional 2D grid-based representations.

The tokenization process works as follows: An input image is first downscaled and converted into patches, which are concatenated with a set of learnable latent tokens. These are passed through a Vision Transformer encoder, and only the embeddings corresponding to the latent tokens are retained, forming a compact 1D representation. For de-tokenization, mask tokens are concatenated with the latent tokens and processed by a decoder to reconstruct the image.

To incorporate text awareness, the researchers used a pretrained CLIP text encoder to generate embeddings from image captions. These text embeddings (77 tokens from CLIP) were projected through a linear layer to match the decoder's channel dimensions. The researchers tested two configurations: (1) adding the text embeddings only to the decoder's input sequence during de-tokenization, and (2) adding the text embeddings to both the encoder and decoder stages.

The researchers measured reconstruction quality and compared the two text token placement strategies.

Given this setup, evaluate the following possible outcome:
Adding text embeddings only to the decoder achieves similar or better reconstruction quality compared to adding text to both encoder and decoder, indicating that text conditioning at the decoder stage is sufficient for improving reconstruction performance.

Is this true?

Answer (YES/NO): YES